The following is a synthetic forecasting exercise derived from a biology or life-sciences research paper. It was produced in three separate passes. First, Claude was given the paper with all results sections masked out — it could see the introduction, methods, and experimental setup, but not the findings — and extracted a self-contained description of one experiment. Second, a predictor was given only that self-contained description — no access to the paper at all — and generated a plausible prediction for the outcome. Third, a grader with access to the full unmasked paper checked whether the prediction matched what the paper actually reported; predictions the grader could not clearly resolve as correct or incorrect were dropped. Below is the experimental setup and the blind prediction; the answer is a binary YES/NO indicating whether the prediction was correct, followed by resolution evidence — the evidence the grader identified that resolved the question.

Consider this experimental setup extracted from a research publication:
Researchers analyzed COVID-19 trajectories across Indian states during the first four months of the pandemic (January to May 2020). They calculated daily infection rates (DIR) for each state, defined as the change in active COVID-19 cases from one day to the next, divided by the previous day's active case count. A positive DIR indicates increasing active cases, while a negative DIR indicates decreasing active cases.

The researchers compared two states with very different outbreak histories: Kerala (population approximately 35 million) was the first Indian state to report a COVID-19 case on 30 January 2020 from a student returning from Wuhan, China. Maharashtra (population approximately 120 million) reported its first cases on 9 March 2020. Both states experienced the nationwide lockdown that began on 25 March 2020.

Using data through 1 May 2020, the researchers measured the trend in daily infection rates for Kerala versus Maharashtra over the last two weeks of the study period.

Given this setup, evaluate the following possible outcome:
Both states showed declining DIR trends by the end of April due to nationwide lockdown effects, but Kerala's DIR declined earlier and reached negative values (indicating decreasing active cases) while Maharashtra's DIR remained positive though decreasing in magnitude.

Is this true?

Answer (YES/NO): NO